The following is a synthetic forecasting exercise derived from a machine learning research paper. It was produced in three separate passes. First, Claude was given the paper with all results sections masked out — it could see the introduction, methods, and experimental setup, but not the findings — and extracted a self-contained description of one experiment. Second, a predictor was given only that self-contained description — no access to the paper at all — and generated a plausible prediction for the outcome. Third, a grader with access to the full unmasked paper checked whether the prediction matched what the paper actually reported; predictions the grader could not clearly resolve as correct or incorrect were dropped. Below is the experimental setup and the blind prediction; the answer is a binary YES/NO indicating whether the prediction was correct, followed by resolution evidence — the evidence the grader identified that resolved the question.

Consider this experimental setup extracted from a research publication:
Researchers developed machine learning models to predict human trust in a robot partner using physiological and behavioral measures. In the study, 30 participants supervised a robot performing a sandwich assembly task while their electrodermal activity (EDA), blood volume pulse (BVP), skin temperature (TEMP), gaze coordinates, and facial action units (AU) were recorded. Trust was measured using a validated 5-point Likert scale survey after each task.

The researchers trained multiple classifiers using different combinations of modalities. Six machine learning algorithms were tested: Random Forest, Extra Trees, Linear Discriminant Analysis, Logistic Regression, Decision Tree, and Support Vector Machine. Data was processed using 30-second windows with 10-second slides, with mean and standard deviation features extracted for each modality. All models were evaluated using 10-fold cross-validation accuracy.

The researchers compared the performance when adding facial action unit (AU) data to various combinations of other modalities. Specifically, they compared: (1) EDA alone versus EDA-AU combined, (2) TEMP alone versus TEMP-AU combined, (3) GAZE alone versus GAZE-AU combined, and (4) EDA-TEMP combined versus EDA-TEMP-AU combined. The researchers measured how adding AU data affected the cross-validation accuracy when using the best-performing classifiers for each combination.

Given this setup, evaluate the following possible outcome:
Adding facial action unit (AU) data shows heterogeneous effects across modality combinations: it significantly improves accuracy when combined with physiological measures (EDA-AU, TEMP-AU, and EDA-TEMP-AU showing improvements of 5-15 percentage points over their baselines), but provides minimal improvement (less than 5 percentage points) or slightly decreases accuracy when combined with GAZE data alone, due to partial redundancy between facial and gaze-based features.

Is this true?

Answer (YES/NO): NO